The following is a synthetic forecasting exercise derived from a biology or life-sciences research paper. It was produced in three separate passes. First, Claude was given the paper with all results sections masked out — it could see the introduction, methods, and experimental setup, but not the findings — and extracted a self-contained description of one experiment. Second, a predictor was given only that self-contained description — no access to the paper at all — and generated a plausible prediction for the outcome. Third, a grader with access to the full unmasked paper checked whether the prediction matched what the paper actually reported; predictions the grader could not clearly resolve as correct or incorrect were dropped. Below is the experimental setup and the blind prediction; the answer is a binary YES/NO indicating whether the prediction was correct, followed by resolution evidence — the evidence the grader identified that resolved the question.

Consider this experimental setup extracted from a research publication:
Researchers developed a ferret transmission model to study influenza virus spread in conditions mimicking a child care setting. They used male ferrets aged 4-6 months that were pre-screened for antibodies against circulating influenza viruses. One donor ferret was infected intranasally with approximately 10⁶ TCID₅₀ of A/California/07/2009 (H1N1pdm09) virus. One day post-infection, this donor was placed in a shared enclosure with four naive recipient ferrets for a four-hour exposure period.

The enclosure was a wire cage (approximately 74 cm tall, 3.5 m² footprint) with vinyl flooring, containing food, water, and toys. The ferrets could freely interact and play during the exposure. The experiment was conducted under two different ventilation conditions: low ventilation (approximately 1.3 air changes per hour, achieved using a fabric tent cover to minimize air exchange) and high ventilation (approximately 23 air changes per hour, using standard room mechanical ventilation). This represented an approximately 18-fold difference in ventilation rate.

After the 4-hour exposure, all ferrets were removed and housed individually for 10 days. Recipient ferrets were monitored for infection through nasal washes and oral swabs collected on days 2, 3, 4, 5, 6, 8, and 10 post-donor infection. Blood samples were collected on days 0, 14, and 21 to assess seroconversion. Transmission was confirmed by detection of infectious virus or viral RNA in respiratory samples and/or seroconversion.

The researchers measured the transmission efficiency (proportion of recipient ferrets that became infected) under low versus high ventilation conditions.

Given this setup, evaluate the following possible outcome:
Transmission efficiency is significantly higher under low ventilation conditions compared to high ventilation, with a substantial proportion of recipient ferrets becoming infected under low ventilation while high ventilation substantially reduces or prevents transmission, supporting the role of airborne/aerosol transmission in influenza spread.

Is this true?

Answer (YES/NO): NO